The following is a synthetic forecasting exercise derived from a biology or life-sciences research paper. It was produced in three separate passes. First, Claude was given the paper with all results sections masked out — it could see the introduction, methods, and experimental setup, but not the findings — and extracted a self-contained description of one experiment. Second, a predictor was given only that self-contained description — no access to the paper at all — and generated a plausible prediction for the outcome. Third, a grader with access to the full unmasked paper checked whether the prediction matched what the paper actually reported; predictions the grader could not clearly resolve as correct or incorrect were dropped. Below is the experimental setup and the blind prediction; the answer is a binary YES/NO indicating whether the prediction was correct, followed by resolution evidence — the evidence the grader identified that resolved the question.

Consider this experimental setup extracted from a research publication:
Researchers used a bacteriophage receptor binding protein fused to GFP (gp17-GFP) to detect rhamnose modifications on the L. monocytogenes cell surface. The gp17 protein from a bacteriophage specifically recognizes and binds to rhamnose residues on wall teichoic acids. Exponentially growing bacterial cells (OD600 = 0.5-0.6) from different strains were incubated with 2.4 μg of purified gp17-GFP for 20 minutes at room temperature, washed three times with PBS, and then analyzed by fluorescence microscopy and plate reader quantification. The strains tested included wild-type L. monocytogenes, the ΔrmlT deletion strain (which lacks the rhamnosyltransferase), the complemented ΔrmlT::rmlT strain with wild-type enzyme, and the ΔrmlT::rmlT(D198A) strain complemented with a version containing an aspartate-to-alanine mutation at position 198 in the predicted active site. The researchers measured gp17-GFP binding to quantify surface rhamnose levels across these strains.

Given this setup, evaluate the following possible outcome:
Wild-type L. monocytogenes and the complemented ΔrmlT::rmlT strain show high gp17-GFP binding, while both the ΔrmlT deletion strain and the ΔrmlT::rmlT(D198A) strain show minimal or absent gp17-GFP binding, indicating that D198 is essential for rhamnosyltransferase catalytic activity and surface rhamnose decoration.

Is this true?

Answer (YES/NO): YES